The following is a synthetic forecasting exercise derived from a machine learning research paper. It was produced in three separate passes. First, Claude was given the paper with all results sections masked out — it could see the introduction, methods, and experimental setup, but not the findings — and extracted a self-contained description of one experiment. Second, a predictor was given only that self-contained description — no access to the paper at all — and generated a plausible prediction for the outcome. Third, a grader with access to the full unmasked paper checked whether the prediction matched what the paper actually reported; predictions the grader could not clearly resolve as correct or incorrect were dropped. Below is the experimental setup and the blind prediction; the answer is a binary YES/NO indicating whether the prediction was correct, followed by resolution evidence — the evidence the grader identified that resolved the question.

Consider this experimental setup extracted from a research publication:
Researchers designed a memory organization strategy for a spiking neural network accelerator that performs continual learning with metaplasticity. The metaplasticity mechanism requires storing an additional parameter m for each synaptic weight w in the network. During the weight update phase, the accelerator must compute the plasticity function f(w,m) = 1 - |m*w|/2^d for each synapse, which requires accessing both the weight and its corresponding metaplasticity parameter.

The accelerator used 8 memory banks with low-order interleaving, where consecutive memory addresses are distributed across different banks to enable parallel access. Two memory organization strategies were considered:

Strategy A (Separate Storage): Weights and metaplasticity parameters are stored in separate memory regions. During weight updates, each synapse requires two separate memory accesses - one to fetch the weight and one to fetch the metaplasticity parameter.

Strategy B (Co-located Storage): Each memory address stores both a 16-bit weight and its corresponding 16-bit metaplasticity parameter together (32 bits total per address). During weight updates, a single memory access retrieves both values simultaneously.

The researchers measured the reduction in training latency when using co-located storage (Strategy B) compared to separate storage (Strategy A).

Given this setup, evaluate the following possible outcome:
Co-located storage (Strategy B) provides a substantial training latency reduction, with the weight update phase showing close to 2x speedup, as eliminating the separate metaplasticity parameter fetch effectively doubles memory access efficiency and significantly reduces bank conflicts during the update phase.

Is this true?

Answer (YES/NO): NO